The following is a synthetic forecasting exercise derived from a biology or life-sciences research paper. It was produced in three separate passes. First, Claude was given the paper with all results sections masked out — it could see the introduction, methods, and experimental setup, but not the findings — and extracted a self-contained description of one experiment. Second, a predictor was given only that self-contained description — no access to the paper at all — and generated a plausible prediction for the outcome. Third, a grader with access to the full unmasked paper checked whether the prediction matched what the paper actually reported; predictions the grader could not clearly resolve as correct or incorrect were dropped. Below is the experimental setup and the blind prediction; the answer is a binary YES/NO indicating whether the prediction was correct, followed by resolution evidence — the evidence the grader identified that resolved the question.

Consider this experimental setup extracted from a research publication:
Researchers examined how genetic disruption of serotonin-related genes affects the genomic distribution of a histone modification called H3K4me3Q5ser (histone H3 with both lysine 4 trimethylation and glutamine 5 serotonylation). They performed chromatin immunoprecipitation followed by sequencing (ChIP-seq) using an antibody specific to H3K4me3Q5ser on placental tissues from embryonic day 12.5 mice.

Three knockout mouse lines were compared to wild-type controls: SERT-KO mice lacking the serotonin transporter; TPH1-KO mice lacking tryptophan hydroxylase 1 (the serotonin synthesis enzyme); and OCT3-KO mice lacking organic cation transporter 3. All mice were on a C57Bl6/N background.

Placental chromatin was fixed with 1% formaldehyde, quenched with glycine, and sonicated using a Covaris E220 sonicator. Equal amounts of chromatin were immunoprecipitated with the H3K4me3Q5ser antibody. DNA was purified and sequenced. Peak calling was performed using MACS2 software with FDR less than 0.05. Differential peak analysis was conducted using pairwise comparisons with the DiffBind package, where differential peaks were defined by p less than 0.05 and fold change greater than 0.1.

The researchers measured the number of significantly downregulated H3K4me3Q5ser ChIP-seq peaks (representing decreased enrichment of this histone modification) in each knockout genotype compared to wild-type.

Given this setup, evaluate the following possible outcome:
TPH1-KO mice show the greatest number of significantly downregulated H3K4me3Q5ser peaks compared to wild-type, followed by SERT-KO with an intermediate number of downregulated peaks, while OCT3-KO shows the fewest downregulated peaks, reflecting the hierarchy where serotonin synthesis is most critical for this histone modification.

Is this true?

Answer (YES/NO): NO